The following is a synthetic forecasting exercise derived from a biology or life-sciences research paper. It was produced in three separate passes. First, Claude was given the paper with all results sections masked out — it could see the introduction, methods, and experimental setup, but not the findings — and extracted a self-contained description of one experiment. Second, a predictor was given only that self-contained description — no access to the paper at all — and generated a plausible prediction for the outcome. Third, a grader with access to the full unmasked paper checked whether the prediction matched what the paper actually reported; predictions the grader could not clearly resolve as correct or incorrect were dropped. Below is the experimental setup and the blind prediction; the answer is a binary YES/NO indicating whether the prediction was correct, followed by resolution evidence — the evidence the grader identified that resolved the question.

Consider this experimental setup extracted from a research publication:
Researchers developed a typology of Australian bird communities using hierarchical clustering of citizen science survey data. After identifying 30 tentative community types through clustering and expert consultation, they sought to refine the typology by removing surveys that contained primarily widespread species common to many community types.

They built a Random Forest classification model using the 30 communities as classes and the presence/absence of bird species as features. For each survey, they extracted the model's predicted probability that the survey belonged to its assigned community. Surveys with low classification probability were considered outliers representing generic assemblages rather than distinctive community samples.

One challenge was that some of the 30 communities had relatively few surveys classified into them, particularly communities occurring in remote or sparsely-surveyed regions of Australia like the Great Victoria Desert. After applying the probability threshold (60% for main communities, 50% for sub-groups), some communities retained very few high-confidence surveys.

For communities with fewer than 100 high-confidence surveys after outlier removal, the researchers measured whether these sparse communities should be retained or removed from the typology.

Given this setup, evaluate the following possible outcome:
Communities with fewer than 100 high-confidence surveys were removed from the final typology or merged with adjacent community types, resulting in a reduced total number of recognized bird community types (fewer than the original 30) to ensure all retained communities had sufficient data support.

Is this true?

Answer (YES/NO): NO